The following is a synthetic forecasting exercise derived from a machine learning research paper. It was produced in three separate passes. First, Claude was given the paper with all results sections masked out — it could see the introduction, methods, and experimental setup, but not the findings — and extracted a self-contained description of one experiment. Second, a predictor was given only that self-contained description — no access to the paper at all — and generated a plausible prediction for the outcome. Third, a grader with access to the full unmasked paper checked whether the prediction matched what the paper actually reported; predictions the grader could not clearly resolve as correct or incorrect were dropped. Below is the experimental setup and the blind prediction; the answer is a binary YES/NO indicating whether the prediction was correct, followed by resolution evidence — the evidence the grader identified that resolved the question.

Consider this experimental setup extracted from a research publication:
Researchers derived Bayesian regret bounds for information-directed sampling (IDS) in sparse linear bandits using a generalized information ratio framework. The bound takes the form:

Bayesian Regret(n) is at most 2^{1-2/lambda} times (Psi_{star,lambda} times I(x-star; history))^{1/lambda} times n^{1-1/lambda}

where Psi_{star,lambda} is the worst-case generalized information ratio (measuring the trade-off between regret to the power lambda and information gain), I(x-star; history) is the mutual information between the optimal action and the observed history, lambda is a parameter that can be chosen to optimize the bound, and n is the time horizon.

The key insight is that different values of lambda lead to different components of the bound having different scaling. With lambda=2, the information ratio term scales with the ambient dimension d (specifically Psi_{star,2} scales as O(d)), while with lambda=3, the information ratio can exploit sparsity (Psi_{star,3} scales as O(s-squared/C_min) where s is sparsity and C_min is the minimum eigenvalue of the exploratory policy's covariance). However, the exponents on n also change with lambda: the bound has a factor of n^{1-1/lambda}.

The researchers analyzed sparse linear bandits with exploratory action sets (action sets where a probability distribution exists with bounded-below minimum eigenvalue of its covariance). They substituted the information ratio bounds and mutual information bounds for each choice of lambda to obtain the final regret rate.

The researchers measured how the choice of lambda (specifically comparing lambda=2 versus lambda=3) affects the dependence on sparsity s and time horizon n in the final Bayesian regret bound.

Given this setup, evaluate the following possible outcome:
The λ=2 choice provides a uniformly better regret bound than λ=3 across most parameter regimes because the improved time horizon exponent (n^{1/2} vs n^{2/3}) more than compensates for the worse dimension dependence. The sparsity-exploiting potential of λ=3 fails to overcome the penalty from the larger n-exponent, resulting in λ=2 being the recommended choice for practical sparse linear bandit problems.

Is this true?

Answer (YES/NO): NO